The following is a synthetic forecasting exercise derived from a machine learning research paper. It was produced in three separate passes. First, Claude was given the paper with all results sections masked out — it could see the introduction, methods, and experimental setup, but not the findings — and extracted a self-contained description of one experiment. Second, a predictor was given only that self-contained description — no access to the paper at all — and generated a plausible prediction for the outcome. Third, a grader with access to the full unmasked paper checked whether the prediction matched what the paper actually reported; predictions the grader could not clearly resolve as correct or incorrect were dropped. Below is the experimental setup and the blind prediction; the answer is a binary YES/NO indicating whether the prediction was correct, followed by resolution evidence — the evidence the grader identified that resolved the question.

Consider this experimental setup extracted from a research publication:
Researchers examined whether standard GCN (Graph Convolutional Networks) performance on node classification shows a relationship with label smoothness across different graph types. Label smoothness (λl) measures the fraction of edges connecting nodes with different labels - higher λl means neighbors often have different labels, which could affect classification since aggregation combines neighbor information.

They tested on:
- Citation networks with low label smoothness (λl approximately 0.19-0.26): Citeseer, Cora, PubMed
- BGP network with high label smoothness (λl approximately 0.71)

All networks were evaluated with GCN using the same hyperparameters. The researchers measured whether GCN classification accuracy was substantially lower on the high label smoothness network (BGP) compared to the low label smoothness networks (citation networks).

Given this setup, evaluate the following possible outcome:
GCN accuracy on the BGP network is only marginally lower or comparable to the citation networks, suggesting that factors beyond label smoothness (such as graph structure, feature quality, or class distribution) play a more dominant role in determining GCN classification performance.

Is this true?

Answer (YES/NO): NO